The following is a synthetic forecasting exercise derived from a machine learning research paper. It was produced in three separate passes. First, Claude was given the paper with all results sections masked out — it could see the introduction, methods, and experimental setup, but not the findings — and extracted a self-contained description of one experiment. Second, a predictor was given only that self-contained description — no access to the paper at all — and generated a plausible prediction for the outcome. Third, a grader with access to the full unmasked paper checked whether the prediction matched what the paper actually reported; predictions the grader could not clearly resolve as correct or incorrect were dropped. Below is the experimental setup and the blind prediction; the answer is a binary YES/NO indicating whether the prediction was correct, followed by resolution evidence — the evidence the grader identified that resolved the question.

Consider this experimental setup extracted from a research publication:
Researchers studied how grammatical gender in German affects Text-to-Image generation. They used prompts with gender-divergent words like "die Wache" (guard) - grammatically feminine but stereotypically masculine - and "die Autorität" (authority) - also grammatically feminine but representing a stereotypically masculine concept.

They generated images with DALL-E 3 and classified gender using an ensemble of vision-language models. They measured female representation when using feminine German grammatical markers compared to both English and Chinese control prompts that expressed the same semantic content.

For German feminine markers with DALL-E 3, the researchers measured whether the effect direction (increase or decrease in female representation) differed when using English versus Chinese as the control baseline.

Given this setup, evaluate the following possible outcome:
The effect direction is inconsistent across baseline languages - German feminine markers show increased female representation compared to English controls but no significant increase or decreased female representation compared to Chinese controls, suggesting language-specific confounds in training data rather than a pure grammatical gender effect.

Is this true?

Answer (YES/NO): NO